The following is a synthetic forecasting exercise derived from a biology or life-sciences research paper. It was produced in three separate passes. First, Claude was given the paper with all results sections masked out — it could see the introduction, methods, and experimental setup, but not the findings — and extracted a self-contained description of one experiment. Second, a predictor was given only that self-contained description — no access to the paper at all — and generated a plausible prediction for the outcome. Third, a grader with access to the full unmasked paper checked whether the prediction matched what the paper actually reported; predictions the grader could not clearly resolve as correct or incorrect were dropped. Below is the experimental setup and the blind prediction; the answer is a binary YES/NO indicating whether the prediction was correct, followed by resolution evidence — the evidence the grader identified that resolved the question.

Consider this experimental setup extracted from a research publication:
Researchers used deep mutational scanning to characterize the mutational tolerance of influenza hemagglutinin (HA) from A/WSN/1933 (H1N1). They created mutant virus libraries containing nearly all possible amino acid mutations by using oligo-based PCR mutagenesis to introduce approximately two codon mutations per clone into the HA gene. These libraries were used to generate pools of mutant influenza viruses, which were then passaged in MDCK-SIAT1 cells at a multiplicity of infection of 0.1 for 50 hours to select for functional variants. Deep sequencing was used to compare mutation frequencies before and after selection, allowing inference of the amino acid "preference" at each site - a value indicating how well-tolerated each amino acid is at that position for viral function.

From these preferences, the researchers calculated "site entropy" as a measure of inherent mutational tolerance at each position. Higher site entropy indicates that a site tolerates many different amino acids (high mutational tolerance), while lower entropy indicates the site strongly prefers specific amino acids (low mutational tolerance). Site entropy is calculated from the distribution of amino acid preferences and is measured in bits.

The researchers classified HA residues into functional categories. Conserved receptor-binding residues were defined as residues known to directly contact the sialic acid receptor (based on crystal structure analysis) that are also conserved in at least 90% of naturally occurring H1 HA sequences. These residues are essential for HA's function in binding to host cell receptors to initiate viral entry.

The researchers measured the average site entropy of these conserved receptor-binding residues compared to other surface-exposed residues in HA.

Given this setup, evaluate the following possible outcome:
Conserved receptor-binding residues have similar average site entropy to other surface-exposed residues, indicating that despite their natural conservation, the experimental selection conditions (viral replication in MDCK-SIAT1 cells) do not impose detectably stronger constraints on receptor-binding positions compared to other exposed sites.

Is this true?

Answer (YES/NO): NO